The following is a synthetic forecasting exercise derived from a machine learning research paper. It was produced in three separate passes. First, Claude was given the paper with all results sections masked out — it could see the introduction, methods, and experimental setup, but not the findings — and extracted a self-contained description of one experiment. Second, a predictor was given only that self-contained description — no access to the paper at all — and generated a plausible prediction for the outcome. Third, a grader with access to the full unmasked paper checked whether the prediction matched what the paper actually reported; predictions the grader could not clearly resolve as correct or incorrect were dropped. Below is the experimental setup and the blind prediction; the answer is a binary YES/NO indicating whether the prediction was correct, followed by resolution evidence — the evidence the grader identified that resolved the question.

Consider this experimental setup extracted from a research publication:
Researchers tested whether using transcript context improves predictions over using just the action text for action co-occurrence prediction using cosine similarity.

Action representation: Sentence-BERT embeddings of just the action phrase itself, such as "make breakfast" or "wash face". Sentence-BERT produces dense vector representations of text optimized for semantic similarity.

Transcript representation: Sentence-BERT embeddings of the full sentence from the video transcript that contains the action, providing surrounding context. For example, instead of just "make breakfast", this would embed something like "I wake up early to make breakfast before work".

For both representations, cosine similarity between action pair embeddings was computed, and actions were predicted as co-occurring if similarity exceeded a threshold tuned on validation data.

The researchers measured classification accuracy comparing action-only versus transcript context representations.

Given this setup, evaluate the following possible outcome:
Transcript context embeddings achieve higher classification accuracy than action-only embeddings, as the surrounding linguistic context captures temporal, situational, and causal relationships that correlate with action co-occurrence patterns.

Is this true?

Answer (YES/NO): YES